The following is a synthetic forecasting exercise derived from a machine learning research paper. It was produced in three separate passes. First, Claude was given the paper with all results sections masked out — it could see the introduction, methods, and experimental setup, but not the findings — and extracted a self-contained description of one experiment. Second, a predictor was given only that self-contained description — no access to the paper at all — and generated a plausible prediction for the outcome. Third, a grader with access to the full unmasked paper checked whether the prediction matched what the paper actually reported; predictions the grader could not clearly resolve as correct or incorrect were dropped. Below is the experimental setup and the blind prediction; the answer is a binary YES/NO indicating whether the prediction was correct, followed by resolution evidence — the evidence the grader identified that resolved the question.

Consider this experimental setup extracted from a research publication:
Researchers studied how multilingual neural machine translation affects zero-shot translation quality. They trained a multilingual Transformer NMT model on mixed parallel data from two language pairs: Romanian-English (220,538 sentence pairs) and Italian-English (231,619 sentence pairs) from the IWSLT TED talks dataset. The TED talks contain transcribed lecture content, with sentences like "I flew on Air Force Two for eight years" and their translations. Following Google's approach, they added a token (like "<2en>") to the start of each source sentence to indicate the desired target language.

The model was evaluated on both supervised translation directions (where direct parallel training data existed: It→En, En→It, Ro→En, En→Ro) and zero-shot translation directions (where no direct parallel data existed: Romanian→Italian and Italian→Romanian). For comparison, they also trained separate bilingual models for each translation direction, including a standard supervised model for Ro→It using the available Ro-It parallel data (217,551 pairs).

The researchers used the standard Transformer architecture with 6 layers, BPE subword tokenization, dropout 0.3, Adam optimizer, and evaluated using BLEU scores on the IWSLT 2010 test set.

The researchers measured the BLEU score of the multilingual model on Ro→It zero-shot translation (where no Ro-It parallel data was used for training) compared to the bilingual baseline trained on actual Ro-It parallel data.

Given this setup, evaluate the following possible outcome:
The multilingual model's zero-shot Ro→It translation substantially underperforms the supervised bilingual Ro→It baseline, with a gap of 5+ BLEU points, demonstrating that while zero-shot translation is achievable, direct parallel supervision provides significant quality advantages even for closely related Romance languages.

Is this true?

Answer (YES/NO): YES